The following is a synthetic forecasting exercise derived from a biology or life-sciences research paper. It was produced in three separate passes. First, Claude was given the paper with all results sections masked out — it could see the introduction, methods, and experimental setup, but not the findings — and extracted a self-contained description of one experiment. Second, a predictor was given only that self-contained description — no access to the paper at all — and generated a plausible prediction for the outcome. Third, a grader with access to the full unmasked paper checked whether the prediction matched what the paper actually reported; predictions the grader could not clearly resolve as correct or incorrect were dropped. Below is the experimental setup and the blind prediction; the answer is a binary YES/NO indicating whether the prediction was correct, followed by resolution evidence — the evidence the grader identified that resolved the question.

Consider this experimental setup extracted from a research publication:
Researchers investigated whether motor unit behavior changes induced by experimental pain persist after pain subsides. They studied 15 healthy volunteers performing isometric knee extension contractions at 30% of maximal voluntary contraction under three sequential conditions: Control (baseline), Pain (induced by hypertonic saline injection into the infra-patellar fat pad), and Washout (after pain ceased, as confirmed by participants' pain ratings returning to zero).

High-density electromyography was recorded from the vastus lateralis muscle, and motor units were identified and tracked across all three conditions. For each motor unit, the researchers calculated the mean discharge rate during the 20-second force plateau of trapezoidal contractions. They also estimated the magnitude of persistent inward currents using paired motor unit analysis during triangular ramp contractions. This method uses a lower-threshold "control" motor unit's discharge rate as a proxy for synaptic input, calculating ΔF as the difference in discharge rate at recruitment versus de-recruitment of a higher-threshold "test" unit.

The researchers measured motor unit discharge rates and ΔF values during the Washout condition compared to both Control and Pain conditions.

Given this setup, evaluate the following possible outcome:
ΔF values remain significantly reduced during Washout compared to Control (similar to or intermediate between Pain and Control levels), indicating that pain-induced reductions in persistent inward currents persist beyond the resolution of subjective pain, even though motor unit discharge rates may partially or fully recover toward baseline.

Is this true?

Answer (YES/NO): NO